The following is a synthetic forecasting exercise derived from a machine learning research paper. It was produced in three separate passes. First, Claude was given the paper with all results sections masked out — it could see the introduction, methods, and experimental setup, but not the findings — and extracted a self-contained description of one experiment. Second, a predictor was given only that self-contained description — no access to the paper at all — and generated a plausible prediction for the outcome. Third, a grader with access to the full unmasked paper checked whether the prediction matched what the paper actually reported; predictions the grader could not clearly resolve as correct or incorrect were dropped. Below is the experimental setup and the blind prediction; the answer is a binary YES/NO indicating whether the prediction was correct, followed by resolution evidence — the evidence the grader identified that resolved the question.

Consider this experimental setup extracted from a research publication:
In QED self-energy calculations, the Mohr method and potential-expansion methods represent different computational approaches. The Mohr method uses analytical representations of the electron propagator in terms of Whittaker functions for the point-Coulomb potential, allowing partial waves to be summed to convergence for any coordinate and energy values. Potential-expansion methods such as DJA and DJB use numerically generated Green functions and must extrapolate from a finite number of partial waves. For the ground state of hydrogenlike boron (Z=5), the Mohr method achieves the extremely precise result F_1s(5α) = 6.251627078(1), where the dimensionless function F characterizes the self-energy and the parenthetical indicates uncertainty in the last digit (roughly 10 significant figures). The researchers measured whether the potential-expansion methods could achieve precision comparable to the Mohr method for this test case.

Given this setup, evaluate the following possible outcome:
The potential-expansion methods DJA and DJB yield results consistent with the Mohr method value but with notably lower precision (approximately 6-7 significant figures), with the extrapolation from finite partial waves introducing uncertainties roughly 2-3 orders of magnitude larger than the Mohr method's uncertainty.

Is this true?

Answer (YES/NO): NO